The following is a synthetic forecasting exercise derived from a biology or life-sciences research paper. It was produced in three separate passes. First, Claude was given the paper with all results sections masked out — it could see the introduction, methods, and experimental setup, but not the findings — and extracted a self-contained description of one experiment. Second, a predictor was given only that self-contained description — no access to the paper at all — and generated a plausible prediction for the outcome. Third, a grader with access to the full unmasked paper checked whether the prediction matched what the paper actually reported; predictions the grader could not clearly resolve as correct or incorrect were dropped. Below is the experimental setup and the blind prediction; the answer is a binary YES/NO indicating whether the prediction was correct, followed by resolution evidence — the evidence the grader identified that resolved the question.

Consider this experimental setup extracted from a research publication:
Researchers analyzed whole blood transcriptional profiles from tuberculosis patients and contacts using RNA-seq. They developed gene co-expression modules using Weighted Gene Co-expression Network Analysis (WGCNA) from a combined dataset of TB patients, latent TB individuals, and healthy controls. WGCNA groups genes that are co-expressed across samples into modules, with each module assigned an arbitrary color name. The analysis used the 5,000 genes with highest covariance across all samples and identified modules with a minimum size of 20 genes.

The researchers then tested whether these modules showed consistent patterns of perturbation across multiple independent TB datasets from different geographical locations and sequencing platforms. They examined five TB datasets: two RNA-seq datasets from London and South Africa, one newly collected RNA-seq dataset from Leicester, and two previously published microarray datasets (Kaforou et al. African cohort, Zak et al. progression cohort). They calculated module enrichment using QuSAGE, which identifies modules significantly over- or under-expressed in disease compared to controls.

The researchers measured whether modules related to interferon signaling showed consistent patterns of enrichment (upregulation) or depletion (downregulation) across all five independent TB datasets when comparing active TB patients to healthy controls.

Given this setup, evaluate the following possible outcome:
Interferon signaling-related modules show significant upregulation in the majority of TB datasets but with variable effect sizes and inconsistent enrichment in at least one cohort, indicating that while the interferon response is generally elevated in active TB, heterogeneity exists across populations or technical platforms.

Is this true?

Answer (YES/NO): NO